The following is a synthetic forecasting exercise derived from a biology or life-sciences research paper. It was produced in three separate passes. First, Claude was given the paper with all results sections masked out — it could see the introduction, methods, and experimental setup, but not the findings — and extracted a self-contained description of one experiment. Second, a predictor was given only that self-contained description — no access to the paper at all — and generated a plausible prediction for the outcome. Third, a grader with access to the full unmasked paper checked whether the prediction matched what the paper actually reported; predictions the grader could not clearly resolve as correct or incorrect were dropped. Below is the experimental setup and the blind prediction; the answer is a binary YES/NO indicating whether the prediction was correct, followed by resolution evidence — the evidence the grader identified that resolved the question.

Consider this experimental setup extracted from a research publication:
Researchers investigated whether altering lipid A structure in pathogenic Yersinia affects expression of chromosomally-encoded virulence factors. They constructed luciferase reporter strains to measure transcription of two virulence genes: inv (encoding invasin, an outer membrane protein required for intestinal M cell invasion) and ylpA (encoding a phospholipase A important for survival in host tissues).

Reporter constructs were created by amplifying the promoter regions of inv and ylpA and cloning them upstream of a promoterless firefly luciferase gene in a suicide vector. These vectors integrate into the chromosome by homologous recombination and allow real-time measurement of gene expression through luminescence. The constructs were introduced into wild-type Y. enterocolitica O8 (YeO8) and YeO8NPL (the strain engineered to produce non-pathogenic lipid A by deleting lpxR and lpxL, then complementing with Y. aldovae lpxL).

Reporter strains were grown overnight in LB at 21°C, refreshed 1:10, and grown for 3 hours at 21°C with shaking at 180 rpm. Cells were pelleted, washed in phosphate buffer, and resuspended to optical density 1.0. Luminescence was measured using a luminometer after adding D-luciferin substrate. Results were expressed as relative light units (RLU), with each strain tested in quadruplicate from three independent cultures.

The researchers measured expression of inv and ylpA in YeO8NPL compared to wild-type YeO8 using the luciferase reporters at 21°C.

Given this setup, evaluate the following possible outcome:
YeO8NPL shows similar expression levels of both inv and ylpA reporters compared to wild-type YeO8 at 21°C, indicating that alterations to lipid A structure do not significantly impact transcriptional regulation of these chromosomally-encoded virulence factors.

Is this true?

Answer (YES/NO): NO